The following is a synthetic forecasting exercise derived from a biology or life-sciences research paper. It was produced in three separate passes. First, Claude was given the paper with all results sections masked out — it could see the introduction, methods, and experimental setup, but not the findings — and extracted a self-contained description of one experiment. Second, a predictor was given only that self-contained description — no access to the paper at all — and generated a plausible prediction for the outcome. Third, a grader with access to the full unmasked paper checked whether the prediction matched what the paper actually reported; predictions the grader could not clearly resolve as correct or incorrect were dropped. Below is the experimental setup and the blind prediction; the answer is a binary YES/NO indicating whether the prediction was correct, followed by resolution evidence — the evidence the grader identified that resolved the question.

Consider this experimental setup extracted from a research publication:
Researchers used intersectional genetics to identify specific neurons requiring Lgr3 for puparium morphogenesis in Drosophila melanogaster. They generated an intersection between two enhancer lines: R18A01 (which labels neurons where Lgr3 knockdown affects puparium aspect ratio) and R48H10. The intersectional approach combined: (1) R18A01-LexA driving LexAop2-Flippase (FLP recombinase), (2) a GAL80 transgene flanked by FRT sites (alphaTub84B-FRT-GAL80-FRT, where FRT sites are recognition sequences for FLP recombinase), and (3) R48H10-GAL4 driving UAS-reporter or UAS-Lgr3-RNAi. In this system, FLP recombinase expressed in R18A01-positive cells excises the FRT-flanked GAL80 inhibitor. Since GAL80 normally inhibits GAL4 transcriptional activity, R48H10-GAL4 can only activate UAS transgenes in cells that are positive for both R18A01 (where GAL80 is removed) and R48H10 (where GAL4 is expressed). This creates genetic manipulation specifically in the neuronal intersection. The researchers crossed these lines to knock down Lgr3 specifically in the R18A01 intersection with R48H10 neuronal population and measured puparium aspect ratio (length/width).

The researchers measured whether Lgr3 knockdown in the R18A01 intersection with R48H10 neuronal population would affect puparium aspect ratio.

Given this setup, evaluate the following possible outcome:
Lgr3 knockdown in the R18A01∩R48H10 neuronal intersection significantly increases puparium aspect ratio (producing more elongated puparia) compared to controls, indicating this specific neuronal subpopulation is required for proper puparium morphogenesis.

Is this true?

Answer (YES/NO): YES